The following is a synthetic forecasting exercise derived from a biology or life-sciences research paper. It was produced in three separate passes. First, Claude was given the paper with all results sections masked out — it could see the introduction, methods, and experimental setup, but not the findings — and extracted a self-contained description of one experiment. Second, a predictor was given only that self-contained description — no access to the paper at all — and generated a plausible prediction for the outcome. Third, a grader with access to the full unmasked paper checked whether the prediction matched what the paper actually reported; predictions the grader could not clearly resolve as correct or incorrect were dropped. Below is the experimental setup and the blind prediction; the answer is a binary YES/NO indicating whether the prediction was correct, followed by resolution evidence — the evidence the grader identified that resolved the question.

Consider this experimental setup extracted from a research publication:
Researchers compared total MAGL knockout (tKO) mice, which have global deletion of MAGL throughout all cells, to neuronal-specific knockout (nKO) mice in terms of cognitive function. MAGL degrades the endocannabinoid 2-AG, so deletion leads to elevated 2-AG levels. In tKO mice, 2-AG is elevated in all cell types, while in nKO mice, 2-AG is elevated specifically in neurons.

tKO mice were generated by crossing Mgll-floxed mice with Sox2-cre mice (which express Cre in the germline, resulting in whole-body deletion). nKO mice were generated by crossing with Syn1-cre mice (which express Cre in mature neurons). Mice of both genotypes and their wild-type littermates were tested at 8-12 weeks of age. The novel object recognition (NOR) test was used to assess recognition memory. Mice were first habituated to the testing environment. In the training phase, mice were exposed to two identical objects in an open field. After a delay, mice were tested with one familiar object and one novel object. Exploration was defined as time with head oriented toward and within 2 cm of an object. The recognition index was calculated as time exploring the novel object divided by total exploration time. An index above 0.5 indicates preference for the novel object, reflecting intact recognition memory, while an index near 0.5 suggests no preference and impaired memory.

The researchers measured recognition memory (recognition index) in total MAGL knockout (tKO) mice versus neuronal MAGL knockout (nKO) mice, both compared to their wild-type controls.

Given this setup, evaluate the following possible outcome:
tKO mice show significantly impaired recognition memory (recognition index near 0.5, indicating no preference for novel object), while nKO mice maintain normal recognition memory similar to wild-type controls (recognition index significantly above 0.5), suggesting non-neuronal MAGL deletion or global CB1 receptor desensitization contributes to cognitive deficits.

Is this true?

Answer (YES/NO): NO